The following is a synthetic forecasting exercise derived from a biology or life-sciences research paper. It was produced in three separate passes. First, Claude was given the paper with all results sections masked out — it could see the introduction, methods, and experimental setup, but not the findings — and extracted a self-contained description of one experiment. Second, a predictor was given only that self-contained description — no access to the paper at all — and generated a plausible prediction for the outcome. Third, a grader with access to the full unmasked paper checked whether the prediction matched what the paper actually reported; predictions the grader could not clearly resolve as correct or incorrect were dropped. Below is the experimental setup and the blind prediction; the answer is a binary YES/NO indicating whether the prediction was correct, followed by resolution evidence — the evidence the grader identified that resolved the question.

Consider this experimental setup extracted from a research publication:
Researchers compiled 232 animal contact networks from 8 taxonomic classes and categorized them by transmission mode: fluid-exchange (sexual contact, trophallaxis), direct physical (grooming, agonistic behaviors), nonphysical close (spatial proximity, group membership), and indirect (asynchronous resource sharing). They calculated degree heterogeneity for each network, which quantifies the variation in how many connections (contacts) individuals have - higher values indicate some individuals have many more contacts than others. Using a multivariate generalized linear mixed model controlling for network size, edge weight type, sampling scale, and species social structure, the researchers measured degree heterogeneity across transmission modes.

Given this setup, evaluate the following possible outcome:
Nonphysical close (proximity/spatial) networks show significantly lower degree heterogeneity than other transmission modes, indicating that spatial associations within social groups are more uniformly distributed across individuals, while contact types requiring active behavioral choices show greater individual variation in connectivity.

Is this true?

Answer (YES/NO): NO